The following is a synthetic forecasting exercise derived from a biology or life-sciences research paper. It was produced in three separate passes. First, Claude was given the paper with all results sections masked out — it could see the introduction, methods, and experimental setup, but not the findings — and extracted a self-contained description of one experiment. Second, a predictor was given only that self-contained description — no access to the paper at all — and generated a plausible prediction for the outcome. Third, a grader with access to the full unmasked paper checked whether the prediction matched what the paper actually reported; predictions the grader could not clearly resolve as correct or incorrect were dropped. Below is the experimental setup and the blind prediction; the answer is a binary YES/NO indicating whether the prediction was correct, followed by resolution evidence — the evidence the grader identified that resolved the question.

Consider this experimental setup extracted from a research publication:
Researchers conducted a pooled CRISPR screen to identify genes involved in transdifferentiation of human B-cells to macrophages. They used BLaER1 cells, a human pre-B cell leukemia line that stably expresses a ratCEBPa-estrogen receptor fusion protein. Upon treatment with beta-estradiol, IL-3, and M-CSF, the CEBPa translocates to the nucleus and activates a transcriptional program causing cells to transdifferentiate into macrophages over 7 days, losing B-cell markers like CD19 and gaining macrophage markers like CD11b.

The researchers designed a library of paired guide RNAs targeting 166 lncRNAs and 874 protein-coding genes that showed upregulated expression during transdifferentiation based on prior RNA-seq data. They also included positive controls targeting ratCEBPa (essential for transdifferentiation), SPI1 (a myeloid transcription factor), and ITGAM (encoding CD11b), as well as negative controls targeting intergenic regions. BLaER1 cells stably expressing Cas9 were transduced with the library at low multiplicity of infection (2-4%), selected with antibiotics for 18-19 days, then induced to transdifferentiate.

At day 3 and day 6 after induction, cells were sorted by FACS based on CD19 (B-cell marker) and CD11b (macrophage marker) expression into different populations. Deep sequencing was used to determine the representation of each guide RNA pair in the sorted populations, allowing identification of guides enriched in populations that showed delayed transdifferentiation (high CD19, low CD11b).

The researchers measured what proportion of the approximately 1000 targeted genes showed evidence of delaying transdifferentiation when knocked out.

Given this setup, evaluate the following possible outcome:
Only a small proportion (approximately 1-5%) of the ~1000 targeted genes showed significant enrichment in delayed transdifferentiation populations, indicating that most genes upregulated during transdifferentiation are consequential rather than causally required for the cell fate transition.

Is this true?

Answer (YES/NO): YES